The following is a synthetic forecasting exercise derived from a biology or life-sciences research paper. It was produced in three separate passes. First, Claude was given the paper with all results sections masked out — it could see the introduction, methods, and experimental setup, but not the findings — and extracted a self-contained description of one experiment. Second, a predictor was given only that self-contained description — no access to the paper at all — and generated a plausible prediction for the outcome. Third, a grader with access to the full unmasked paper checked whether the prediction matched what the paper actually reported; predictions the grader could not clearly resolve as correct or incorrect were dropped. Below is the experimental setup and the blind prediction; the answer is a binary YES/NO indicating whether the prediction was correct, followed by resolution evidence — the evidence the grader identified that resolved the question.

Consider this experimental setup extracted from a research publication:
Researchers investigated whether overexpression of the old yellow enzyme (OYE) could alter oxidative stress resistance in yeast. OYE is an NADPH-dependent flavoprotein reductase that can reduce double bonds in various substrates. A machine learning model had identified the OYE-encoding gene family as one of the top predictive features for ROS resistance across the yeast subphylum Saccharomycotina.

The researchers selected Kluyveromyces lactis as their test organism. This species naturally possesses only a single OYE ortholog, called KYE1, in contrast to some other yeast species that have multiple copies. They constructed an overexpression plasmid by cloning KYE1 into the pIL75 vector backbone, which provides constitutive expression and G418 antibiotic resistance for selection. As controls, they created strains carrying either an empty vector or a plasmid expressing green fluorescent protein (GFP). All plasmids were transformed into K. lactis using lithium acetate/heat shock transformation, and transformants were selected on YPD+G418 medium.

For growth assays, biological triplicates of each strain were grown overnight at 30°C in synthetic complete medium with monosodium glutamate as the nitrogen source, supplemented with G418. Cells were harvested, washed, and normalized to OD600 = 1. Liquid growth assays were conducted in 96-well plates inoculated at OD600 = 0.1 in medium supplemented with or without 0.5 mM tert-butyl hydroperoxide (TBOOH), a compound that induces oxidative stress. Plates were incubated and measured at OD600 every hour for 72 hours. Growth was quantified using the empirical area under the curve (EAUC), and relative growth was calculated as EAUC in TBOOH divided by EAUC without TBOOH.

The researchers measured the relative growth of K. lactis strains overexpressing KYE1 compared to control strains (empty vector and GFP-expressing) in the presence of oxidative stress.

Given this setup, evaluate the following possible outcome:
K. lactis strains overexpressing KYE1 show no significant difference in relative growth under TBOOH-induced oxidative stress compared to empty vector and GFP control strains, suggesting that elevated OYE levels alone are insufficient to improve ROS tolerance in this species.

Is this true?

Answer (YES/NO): NO